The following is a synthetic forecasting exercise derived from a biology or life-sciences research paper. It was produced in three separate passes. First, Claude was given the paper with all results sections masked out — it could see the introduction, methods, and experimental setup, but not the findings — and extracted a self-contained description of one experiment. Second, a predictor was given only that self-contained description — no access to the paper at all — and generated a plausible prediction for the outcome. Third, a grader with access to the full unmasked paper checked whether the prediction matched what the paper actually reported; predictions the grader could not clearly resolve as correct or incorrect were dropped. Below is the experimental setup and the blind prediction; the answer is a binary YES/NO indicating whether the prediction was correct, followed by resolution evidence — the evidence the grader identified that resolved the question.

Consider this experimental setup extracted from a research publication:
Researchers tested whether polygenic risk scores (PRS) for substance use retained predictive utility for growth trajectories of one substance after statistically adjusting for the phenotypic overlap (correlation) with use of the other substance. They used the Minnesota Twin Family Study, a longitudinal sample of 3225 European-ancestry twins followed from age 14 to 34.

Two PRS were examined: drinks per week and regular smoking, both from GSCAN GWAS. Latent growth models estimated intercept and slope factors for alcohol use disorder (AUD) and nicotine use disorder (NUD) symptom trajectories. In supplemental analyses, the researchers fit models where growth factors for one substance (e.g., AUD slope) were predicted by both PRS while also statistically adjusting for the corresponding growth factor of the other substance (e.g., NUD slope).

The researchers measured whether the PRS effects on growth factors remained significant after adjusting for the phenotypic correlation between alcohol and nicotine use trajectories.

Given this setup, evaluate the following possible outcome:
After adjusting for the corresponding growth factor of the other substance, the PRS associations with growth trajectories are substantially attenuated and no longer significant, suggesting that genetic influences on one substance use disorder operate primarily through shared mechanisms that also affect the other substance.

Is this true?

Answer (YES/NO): NO